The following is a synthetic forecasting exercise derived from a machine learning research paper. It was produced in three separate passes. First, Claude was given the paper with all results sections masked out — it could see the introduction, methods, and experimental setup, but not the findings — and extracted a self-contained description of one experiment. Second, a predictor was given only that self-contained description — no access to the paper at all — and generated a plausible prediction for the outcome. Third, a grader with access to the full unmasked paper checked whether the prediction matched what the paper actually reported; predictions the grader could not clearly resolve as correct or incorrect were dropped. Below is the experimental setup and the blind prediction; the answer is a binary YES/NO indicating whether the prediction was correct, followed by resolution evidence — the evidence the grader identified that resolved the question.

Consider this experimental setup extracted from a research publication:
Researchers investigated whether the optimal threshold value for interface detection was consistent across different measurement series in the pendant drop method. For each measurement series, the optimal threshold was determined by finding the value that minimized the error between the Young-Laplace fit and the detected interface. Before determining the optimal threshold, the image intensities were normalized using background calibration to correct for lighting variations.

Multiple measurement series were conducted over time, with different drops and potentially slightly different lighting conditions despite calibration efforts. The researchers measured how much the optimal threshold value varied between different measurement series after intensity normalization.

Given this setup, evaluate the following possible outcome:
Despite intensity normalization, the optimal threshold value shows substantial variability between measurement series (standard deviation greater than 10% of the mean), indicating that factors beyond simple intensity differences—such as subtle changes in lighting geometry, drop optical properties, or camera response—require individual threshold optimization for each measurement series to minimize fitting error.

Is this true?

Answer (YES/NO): YES